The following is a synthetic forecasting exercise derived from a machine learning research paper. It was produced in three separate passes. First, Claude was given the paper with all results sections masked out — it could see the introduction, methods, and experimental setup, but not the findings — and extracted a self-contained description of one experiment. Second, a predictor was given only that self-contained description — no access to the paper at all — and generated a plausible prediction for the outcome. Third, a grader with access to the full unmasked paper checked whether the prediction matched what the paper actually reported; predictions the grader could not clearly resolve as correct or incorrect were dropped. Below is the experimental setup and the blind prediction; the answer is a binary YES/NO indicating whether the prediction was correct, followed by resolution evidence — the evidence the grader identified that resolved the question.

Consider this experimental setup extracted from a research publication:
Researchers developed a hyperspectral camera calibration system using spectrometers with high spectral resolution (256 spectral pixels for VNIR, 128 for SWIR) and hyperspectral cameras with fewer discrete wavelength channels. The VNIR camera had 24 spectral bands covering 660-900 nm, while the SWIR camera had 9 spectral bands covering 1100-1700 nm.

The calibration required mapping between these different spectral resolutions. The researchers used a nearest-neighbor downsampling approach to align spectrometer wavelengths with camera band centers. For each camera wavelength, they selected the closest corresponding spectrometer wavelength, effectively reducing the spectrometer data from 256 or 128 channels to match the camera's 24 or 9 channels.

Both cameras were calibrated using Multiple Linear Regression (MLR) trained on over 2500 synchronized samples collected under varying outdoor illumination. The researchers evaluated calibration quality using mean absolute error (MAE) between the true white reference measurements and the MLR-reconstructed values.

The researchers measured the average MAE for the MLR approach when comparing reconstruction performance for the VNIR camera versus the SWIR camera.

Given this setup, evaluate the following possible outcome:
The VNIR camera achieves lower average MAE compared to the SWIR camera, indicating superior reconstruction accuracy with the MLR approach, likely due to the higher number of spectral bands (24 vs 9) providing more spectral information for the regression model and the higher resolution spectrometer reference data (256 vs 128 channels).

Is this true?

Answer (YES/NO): NO